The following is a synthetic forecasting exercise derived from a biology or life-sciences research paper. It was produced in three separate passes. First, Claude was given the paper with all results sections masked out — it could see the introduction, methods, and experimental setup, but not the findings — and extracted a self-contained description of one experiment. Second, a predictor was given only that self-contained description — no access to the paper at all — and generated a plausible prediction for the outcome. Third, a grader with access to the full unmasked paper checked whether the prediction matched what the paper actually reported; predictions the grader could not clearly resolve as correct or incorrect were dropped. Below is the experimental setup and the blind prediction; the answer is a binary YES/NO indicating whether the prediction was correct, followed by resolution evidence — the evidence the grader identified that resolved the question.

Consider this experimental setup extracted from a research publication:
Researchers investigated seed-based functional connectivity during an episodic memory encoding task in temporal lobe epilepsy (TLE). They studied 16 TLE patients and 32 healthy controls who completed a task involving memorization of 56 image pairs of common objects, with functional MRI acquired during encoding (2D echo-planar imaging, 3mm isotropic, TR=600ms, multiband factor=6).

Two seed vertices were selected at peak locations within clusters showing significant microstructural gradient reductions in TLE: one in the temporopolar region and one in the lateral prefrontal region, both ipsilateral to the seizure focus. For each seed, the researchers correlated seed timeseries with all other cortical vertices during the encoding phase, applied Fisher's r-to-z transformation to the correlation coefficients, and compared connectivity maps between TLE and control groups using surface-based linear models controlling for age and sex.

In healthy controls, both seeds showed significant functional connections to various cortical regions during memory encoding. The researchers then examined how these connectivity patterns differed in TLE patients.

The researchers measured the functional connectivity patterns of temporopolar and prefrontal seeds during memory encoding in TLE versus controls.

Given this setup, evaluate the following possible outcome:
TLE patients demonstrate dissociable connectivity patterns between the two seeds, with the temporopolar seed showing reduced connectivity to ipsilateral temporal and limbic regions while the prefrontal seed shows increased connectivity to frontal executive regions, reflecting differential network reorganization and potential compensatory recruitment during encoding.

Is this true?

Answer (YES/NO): NO